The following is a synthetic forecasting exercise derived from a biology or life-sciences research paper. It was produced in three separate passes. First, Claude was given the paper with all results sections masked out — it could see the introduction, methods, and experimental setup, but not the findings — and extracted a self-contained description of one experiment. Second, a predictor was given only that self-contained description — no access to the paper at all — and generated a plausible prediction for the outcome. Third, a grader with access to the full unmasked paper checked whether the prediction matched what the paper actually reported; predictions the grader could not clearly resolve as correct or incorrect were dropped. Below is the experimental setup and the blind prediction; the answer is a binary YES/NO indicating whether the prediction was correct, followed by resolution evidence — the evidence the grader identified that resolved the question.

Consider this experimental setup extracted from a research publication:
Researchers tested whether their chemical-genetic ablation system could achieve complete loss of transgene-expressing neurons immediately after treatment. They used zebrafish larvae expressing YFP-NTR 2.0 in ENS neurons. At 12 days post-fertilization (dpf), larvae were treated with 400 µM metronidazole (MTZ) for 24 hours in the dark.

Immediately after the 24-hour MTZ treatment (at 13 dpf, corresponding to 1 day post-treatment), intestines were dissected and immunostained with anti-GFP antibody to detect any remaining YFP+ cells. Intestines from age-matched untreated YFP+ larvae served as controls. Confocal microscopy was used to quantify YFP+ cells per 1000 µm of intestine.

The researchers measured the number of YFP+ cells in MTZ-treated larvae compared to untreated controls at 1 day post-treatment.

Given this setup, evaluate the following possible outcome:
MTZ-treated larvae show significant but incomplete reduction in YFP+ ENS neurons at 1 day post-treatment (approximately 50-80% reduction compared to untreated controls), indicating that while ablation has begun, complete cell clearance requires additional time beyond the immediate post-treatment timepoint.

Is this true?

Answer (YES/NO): NO